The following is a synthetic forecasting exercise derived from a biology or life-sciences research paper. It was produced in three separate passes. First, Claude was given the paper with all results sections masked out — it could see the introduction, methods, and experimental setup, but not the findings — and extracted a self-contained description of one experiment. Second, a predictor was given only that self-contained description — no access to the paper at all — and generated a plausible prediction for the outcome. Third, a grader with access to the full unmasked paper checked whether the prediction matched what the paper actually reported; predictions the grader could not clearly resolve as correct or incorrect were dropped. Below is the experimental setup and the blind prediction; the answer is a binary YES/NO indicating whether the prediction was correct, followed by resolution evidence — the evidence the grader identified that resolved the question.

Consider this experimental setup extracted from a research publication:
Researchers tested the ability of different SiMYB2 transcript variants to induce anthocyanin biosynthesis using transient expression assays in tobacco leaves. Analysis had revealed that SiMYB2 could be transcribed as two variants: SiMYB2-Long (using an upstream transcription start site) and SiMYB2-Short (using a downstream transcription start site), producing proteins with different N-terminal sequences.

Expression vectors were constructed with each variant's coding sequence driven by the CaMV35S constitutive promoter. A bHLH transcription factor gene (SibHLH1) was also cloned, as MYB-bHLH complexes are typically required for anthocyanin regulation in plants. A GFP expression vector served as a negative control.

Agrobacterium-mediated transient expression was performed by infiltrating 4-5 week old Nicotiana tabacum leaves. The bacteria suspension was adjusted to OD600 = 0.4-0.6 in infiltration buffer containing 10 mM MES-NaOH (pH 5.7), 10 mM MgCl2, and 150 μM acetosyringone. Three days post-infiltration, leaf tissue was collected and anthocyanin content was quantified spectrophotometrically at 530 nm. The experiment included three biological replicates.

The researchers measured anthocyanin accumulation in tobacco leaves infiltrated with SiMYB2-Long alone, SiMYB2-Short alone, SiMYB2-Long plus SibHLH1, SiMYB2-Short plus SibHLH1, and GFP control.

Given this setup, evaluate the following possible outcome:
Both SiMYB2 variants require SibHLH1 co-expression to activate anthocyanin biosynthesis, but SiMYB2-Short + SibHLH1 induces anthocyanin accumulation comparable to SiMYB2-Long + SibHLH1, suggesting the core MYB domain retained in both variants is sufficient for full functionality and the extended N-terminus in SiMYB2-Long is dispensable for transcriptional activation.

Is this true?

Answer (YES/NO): NO